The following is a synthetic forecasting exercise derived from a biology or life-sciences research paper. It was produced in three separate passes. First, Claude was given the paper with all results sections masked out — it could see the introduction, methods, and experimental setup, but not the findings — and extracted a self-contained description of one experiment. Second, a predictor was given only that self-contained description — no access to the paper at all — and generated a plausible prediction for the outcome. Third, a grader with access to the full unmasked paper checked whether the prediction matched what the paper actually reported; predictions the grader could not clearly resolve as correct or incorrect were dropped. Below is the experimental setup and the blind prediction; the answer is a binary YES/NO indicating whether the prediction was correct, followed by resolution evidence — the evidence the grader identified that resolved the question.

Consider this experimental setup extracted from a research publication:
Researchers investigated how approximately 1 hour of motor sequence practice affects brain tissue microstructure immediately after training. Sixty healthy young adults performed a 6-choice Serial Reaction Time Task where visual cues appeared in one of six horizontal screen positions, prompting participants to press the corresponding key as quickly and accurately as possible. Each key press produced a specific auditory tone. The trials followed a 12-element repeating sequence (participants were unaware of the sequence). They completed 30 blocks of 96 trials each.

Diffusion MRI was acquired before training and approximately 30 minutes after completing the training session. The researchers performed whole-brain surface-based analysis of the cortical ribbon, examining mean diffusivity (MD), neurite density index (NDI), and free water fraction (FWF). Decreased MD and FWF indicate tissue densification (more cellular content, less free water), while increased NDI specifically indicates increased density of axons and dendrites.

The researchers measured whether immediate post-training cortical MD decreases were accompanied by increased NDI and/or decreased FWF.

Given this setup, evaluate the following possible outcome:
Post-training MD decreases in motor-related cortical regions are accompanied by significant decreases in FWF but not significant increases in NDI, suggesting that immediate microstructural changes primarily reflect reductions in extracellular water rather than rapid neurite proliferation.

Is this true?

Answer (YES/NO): NO